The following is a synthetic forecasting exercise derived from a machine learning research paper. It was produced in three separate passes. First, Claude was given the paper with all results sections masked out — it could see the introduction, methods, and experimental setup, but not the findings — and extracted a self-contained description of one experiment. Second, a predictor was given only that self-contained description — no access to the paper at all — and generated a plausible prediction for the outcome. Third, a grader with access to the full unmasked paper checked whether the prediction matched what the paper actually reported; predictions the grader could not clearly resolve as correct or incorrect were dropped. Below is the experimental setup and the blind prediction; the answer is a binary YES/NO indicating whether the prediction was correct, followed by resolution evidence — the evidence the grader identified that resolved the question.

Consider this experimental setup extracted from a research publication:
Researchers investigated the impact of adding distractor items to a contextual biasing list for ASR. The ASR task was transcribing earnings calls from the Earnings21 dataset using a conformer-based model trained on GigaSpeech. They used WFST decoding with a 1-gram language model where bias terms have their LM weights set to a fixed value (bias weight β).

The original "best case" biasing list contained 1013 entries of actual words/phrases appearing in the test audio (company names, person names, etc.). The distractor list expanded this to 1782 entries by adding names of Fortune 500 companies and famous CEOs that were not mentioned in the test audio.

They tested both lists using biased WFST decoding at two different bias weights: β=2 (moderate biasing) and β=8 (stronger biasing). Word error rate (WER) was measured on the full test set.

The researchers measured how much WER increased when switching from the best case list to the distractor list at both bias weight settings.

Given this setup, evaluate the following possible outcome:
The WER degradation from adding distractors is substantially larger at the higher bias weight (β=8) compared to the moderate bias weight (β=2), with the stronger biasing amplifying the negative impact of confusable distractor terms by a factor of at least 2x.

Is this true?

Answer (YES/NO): YES